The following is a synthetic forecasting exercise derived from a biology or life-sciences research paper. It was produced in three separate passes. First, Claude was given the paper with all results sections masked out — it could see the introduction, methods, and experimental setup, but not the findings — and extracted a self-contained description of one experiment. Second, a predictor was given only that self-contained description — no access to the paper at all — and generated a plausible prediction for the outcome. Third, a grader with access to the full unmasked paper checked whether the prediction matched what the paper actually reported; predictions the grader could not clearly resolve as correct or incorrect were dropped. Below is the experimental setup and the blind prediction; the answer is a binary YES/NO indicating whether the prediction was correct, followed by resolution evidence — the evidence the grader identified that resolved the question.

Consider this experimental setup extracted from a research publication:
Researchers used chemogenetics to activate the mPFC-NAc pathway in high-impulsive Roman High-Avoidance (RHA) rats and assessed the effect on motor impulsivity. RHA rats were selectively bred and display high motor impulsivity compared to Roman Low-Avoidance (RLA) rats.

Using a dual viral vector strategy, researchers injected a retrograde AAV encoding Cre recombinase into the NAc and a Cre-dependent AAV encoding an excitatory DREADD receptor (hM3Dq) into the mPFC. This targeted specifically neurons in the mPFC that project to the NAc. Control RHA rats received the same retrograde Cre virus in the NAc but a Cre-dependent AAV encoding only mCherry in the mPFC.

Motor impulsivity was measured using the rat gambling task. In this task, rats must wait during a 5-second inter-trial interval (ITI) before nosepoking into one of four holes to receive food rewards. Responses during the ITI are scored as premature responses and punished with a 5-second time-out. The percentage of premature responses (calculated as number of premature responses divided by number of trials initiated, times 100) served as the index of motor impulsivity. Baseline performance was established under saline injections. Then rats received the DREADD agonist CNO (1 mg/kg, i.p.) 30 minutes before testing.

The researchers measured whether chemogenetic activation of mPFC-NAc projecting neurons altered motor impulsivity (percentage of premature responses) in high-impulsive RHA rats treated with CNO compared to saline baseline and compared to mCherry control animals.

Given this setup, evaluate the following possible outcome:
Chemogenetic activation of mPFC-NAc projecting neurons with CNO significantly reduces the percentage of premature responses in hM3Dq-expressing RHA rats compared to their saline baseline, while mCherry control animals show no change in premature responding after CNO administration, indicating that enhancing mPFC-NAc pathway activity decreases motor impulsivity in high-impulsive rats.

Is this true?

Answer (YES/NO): YES